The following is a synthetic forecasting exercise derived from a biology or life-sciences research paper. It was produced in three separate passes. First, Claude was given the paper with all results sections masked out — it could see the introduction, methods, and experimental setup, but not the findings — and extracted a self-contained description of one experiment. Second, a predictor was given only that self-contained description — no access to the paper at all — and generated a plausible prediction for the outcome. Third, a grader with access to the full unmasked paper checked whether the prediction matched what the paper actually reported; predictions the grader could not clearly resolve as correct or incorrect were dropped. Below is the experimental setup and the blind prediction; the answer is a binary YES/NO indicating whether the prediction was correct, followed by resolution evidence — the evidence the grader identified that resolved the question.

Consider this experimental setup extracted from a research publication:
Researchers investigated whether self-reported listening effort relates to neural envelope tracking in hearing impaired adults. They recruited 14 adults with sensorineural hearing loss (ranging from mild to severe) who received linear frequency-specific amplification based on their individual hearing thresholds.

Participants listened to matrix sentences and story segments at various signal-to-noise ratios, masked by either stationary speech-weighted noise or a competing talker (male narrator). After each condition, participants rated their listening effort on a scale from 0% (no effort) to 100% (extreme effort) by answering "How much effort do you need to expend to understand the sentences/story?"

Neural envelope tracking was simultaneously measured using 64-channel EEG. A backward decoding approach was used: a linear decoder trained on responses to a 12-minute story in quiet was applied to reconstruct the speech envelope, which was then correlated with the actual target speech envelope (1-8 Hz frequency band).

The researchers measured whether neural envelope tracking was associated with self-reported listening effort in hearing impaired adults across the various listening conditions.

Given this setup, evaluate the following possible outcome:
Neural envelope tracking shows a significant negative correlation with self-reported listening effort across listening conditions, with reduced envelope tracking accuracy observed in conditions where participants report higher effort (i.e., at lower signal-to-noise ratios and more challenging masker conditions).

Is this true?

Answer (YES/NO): NO